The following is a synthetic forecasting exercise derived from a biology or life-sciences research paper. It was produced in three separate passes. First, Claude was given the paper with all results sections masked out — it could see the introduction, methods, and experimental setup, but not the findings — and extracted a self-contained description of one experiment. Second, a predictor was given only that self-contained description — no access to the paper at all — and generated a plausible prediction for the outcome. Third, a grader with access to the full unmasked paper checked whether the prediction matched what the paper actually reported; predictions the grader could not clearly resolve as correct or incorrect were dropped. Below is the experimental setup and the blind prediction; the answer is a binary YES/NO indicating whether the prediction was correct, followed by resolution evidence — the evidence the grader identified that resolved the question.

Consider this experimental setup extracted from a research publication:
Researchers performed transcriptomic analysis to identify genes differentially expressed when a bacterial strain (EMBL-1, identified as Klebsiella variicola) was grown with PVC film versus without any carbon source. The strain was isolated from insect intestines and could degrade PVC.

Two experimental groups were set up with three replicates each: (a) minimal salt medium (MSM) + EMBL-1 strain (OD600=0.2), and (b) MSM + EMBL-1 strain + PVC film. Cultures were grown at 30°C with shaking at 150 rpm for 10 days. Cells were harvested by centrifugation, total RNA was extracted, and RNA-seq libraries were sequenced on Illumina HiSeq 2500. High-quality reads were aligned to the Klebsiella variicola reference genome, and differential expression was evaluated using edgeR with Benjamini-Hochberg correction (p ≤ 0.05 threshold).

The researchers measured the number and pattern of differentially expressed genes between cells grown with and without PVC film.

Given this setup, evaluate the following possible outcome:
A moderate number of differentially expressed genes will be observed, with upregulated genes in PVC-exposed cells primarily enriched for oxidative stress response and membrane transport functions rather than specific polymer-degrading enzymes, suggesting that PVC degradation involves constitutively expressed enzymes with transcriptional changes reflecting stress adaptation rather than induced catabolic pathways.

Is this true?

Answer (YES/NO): NO